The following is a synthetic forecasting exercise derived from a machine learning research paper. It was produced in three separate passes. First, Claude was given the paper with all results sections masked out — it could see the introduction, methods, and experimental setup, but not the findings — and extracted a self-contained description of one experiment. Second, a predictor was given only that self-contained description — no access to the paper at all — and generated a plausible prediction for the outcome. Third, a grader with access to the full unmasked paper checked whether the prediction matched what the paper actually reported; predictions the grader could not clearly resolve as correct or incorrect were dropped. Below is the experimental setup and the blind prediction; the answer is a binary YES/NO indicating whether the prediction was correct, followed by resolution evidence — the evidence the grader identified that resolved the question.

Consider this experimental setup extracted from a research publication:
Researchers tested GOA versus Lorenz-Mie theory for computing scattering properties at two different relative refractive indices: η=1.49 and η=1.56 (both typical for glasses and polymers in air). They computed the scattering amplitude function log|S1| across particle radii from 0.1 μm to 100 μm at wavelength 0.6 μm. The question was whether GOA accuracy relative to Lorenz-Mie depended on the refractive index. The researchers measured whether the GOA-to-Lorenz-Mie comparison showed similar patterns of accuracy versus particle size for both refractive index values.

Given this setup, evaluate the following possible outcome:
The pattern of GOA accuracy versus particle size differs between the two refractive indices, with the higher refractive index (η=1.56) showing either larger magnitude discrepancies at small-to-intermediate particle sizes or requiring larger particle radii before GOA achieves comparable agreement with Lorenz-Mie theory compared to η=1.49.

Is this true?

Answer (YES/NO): NO